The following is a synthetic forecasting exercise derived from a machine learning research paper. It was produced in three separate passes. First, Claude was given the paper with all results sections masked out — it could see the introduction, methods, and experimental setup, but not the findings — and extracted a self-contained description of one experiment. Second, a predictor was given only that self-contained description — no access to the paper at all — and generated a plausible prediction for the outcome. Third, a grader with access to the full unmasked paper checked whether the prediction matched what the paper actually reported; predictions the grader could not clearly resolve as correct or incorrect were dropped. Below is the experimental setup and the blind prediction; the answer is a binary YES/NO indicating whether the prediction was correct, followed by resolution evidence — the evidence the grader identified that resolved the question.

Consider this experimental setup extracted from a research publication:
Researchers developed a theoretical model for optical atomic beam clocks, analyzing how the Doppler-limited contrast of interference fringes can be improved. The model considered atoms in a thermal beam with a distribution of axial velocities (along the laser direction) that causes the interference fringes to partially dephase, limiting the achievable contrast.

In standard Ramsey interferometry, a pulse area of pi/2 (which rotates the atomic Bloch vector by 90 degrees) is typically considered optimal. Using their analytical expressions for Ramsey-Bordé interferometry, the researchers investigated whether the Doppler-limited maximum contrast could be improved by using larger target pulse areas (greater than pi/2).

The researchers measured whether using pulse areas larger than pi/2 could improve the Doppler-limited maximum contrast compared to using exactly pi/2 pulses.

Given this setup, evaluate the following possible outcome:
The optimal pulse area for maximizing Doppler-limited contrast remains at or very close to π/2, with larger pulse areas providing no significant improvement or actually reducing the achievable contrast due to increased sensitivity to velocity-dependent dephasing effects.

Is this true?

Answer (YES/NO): NO